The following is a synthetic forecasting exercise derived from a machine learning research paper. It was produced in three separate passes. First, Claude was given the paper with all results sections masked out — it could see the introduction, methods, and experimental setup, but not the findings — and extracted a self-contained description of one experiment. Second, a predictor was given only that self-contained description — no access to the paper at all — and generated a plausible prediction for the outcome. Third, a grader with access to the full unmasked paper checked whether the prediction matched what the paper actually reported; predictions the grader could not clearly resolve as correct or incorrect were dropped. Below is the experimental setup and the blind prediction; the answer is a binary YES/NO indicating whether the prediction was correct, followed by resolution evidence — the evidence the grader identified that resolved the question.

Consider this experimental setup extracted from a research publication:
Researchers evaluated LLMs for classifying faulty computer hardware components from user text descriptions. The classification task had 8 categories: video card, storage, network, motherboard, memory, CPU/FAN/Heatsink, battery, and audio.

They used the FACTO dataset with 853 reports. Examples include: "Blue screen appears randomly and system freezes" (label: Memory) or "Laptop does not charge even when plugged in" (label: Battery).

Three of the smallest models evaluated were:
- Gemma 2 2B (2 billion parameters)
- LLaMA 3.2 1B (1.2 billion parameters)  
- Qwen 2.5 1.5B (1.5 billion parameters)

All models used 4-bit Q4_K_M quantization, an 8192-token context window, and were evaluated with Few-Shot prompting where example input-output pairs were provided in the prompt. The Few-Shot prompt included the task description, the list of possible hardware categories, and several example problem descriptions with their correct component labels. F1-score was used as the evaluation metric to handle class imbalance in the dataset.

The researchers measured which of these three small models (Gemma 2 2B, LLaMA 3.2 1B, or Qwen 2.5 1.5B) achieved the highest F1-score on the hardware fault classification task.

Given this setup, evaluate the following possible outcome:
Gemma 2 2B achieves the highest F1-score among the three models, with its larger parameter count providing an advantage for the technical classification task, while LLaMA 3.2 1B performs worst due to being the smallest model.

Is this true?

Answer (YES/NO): YES